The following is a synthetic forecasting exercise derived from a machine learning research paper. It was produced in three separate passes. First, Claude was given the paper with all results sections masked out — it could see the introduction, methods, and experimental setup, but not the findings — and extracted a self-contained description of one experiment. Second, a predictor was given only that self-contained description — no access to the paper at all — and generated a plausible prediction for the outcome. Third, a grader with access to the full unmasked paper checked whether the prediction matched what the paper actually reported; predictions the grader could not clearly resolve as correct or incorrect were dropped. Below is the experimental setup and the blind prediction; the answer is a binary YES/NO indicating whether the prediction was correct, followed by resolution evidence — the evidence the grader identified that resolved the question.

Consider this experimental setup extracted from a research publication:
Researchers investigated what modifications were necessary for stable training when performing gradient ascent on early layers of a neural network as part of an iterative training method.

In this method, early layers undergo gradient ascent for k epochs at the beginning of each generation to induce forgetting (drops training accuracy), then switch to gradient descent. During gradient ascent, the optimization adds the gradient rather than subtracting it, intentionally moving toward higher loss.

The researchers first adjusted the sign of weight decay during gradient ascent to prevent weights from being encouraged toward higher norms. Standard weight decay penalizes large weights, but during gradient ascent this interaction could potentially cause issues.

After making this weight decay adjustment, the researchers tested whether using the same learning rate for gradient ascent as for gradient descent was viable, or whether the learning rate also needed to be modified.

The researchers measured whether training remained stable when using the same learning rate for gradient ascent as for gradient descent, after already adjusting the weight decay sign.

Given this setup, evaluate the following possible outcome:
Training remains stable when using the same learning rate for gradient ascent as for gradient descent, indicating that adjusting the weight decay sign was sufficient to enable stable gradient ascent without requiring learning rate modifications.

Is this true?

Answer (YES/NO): NO